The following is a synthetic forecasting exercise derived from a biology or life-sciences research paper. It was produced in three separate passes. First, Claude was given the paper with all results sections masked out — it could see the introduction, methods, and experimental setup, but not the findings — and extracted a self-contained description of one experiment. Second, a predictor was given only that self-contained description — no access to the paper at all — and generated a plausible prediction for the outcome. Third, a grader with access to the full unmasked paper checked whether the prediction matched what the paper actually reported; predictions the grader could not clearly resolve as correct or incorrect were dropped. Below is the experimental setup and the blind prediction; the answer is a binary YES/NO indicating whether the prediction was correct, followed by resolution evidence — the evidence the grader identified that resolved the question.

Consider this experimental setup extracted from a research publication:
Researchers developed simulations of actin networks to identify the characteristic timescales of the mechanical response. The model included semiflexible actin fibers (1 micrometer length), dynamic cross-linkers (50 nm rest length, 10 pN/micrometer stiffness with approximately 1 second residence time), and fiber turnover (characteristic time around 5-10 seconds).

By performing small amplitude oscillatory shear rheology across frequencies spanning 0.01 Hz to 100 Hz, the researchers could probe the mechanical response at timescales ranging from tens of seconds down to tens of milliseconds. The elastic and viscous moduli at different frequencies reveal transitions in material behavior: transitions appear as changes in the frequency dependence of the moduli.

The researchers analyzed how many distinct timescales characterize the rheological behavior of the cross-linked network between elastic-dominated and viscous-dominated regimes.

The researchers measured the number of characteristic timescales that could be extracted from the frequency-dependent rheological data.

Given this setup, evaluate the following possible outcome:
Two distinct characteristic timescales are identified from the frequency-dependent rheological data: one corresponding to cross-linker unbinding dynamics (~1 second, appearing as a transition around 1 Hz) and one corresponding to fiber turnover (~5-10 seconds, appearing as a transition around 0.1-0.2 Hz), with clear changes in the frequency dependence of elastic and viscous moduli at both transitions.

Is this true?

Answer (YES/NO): NO